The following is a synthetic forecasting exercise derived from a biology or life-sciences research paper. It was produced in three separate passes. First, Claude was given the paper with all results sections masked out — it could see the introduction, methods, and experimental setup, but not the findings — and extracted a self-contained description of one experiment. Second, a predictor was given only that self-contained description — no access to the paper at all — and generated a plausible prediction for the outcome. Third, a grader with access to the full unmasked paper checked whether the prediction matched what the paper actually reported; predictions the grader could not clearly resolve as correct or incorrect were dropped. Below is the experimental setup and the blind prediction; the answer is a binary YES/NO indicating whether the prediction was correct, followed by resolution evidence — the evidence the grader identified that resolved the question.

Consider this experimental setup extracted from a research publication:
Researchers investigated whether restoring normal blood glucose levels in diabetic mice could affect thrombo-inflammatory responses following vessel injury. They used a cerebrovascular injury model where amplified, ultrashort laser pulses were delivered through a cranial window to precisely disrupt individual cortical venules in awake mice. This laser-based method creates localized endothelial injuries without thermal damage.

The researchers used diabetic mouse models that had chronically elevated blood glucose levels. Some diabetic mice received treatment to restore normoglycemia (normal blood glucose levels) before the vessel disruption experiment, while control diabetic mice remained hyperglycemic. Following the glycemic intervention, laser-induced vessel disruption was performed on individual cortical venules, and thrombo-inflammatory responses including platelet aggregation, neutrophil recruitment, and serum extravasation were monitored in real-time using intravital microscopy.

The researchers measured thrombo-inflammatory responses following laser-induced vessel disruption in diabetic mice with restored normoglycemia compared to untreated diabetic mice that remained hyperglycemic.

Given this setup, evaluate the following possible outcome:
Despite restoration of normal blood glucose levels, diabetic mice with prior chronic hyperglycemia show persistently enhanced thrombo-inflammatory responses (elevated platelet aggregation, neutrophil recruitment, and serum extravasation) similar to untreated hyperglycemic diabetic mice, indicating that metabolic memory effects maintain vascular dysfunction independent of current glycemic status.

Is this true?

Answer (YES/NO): NO